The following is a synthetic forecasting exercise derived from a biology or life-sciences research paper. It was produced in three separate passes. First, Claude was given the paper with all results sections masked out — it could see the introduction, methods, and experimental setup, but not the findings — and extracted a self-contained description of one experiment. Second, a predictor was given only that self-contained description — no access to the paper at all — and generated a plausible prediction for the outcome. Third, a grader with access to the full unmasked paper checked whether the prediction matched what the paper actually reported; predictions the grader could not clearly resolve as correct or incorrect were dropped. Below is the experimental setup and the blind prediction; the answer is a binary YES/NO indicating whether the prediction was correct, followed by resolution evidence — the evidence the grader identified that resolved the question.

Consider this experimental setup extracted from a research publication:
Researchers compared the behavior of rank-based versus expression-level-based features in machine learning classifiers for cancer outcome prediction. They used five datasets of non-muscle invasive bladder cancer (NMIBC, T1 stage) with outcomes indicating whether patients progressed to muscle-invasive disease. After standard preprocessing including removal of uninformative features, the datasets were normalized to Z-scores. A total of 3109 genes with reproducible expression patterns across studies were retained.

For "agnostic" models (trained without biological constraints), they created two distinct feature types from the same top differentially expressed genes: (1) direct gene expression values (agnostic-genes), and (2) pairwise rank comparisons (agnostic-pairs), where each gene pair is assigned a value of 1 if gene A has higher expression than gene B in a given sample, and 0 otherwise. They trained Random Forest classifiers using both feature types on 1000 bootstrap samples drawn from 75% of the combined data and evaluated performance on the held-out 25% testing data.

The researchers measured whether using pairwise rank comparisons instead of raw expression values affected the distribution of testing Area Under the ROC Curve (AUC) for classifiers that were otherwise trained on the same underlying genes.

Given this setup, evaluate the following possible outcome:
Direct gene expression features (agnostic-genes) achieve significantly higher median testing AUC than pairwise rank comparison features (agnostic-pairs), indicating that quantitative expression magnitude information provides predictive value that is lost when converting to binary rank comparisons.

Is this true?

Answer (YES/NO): NO